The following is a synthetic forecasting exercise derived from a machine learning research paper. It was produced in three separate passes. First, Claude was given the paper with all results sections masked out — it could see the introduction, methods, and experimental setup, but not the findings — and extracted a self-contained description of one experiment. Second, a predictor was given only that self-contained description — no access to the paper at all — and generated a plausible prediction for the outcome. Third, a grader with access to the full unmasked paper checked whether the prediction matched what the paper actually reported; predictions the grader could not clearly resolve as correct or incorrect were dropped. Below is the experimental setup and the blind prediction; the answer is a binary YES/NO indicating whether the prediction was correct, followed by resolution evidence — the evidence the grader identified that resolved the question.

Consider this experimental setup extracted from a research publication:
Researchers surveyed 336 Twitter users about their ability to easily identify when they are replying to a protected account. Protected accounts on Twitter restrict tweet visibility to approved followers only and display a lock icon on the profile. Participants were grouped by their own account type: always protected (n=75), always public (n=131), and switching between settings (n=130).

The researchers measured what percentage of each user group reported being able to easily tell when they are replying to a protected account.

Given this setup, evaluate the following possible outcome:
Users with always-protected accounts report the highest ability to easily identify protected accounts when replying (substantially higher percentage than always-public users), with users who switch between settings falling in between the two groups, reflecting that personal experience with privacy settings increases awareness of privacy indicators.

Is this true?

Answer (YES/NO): NO